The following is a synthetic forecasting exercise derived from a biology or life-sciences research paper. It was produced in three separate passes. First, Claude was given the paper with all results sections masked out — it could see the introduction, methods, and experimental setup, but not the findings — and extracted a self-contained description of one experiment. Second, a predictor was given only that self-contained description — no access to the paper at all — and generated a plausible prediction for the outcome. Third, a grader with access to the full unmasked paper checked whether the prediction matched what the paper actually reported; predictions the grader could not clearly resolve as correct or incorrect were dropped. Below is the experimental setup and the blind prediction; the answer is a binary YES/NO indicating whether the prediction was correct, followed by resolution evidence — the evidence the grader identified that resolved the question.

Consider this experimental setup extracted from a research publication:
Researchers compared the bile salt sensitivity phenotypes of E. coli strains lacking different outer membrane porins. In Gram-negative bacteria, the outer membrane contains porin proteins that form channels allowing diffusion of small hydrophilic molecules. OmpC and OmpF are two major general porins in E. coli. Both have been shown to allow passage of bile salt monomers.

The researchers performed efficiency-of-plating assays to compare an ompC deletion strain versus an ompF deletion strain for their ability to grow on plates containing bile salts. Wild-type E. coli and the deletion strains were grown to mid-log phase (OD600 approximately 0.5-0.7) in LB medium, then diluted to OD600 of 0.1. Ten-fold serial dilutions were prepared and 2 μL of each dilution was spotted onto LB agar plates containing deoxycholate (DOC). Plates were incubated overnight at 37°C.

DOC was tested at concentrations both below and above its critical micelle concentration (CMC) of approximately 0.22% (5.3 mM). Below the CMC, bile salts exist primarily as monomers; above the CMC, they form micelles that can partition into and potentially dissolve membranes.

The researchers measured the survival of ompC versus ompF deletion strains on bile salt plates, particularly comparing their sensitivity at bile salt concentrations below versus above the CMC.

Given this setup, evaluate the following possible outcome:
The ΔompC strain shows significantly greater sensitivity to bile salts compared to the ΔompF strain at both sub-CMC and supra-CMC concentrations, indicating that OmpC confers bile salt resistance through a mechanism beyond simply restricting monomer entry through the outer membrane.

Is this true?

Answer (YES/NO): NO